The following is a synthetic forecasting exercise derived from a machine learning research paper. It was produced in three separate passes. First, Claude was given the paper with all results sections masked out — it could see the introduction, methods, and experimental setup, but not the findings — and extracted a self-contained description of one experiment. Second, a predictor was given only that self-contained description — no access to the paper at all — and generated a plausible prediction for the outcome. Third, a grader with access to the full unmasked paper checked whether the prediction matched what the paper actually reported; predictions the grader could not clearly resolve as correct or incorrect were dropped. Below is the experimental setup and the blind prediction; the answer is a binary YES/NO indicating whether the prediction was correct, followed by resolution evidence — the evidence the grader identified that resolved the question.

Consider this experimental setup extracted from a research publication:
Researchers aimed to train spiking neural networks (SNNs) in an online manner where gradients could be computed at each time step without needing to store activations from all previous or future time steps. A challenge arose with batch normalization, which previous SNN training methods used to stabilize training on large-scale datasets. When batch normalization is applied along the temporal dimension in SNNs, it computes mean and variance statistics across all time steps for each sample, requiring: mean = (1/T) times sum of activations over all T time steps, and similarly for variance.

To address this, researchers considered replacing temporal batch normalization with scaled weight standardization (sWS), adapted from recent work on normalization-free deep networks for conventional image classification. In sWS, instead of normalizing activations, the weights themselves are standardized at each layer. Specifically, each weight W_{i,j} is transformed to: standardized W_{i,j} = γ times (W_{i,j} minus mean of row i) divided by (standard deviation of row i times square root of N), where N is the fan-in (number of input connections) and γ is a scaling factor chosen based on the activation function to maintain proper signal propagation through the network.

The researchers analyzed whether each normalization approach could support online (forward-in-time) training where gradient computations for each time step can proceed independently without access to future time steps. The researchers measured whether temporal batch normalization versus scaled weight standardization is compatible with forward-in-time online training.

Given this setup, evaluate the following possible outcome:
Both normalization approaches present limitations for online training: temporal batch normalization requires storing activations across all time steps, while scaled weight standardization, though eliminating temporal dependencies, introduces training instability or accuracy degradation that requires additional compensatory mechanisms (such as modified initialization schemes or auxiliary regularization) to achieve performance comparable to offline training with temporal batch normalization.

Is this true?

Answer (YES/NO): NO